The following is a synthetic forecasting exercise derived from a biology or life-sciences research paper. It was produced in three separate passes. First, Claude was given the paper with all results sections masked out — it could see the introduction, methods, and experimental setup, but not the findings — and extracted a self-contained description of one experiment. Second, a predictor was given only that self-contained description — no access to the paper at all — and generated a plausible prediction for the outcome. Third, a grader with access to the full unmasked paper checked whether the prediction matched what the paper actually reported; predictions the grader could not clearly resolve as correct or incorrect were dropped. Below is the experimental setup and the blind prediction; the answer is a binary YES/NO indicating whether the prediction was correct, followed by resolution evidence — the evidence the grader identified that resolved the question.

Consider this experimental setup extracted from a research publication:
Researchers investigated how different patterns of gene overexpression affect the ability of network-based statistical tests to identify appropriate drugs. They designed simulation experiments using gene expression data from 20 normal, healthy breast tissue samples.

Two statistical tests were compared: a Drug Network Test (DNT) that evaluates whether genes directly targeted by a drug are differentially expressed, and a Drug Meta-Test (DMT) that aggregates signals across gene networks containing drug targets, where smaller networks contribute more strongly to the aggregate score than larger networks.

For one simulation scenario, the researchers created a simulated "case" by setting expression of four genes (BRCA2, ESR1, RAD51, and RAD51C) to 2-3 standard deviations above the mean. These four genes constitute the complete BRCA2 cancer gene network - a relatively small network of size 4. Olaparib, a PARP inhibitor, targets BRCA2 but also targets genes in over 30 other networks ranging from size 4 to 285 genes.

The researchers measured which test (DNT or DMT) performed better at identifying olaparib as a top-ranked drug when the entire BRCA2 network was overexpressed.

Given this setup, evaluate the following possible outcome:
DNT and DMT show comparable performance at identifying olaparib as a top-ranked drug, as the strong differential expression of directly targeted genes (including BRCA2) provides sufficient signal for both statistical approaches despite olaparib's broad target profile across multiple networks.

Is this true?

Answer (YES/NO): NO